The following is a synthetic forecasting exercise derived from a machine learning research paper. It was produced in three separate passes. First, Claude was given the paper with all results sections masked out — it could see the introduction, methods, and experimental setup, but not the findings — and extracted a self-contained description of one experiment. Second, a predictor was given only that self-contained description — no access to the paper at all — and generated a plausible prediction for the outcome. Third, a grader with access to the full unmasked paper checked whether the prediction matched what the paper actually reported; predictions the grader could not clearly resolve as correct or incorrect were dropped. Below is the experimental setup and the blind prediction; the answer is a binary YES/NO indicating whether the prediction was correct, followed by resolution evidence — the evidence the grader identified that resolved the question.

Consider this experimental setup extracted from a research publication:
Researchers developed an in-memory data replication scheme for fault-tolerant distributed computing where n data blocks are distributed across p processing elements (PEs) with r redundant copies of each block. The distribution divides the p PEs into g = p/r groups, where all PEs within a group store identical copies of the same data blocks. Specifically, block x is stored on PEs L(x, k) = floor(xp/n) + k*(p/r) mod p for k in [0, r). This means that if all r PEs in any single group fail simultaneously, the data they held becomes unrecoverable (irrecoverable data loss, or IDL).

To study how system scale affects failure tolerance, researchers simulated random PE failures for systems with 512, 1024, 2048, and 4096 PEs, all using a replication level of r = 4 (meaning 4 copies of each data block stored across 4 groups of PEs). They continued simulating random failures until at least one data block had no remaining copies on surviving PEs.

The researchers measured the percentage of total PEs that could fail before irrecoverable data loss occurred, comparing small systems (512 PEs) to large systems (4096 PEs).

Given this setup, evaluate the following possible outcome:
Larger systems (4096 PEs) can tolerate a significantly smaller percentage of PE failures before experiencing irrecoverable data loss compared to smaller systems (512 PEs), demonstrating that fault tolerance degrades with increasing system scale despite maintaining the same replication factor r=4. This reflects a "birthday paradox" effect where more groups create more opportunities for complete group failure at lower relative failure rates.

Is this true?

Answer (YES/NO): YES